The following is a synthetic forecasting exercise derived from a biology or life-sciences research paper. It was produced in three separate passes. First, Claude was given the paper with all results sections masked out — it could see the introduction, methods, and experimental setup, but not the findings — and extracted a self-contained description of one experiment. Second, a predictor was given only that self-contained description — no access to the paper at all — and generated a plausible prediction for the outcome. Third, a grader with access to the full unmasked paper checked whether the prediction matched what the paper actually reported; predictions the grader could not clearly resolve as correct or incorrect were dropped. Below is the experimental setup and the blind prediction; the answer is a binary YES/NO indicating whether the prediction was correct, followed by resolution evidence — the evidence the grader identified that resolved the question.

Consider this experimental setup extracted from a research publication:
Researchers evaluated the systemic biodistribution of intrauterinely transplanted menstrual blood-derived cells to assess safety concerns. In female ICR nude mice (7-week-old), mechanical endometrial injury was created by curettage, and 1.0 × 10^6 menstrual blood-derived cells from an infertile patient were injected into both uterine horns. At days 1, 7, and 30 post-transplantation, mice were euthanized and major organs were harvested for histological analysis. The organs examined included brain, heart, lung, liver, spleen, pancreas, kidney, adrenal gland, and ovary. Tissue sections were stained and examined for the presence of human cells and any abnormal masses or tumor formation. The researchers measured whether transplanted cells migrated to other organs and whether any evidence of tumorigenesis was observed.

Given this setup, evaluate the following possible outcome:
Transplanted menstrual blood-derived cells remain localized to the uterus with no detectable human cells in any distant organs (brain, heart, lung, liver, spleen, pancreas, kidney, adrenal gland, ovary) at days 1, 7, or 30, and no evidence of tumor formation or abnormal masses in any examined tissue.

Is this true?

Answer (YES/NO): YES